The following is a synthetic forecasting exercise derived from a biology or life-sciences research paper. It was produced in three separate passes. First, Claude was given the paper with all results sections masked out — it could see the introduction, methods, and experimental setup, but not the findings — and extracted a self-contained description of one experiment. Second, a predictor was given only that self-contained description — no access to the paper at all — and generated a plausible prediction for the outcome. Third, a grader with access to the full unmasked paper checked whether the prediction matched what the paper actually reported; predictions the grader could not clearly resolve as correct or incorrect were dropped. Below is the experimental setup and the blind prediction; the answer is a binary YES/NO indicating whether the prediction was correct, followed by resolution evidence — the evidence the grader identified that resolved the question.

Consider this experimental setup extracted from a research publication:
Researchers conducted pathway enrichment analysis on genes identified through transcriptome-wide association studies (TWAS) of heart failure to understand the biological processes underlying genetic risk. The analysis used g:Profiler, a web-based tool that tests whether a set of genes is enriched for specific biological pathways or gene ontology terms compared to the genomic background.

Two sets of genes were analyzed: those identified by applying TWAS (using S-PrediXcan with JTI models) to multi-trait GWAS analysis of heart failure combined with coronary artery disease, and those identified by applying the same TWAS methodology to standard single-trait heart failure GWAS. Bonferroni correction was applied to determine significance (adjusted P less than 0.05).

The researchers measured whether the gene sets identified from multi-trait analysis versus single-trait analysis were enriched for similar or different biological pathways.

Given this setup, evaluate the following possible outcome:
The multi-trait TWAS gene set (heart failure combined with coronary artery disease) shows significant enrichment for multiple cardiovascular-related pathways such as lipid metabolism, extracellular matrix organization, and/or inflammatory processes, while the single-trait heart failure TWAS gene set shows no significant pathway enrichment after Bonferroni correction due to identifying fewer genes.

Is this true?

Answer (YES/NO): NO